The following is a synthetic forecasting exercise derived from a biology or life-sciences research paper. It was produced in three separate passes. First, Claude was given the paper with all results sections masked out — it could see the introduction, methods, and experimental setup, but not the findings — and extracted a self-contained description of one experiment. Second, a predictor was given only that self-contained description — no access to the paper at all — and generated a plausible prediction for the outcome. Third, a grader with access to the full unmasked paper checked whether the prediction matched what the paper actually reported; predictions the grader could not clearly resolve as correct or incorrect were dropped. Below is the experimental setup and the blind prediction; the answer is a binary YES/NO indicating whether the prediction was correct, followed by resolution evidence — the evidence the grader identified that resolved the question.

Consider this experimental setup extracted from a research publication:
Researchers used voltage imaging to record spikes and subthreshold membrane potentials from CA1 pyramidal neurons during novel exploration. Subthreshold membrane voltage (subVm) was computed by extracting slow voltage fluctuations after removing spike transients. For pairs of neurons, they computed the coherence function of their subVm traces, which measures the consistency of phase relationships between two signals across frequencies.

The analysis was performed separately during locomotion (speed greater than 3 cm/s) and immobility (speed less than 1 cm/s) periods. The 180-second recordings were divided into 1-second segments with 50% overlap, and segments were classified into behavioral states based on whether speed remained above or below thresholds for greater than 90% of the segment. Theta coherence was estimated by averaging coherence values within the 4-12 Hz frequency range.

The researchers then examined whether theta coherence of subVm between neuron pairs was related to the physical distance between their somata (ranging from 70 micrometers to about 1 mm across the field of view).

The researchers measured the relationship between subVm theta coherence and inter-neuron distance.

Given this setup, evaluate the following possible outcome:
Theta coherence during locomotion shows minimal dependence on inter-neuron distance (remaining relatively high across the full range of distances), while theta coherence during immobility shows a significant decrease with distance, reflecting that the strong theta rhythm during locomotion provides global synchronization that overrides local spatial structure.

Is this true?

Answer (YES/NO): NO